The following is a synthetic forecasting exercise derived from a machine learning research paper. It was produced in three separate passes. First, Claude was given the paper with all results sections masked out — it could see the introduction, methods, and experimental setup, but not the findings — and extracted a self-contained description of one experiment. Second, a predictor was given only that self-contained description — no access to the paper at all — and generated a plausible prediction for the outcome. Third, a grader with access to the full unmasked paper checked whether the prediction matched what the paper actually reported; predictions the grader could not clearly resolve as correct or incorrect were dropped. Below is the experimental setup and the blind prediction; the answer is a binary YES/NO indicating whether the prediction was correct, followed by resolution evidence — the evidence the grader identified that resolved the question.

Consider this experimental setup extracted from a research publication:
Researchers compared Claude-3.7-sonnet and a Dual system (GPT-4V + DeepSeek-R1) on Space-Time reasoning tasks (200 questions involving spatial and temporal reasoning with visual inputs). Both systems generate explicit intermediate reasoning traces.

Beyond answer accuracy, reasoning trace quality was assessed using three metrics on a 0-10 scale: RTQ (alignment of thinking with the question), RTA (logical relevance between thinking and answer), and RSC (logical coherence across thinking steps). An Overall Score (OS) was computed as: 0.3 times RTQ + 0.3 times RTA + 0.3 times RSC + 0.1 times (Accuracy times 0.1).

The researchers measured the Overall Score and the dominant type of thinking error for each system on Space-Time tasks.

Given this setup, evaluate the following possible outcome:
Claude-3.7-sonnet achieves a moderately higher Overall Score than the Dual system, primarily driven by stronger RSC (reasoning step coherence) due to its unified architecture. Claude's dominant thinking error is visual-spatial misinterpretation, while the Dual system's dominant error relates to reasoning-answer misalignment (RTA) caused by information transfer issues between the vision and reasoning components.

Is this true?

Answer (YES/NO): NO